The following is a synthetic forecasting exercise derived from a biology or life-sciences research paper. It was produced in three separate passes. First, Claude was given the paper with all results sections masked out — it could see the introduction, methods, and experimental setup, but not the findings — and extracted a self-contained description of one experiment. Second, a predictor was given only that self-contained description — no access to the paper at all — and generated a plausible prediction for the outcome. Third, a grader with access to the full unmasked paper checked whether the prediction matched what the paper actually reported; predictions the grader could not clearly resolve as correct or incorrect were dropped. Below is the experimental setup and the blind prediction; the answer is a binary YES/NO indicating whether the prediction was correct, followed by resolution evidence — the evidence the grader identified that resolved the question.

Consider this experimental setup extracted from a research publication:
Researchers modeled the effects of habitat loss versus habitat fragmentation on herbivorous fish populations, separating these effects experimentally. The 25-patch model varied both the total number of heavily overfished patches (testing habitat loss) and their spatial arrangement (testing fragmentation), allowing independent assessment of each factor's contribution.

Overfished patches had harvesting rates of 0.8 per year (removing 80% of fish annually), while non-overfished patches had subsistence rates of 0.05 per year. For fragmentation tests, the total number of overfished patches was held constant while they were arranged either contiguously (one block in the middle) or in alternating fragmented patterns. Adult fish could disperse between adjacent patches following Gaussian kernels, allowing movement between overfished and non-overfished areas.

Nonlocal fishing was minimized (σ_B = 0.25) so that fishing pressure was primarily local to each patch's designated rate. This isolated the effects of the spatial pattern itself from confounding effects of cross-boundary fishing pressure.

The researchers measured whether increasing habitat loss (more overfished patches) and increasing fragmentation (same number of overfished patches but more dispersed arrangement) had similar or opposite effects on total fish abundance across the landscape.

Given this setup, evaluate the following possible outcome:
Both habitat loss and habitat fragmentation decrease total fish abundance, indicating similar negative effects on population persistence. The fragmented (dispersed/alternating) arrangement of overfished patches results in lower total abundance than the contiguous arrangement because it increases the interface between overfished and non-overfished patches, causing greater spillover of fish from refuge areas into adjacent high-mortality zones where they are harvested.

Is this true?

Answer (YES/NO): NO